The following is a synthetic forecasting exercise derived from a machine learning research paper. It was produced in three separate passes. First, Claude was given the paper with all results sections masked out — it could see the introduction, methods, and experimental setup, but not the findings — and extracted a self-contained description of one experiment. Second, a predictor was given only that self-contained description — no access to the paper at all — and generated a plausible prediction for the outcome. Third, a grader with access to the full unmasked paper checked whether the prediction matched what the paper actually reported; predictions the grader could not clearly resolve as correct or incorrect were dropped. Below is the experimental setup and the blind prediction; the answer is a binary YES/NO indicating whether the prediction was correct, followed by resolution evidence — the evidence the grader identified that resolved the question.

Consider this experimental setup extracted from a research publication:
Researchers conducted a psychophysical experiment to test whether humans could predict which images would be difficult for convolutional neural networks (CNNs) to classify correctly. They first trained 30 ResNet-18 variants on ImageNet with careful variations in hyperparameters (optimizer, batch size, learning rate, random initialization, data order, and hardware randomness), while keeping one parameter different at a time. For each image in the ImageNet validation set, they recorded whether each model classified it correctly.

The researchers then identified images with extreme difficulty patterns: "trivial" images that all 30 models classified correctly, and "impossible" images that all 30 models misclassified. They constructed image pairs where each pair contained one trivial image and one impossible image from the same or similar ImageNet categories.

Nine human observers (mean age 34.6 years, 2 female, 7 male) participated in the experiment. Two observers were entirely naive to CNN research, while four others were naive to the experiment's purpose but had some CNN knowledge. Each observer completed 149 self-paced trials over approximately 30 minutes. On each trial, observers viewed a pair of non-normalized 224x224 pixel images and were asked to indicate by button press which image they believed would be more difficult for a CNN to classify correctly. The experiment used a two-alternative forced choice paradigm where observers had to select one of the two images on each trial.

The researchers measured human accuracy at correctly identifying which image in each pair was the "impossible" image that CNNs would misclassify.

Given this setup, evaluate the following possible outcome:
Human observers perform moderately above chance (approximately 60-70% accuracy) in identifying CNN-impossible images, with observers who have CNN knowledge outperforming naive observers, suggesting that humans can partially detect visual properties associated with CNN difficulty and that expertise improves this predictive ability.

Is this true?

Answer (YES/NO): NO